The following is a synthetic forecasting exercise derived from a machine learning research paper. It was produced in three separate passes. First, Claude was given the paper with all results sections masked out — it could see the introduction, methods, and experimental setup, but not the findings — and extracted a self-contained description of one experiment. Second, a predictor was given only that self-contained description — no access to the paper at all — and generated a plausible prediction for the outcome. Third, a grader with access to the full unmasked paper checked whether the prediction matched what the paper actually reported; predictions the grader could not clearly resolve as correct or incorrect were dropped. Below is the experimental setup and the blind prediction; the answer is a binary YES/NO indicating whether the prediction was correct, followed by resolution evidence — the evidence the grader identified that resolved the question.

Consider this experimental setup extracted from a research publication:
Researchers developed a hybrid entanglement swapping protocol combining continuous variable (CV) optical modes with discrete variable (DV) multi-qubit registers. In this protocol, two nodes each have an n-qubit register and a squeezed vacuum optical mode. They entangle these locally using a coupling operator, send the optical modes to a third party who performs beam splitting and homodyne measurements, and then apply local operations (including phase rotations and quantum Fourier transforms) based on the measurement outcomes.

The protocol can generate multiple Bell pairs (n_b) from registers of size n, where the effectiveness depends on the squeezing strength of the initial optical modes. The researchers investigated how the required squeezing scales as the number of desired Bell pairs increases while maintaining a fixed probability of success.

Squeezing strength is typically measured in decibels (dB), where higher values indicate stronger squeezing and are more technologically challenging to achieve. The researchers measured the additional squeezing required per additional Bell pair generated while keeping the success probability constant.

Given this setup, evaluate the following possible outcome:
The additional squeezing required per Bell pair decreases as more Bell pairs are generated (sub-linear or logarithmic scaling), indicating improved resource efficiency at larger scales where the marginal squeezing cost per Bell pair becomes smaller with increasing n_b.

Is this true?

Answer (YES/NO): NO